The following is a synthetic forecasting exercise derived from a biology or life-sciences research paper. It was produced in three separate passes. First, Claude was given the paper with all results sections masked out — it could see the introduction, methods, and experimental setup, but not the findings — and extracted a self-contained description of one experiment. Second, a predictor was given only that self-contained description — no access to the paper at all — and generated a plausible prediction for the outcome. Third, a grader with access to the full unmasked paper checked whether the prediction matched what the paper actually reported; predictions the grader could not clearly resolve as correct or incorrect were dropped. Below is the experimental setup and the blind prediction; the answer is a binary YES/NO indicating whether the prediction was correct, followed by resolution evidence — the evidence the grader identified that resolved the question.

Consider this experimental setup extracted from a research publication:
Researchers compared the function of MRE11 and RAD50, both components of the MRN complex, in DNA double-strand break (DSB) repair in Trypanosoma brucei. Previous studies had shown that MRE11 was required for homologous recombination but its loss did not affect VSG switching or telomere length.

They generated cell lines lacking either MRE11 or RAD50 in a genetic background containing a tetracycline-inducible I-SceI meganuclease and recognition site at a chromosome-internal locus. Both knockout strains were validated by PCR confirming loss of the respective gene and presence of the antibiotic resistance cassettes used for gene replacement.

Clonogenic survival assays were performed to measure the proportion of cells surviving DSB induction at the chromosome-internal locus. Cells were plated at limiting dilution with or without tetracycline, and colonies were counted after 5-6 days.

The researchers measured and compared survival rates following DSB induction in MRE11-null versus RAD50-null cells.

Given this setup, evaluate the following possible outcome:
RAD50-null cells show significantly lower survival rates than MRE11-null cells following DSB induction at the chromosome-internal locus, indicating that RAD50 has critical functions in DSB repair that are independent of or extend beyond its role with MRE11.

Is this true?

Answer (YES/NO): NO